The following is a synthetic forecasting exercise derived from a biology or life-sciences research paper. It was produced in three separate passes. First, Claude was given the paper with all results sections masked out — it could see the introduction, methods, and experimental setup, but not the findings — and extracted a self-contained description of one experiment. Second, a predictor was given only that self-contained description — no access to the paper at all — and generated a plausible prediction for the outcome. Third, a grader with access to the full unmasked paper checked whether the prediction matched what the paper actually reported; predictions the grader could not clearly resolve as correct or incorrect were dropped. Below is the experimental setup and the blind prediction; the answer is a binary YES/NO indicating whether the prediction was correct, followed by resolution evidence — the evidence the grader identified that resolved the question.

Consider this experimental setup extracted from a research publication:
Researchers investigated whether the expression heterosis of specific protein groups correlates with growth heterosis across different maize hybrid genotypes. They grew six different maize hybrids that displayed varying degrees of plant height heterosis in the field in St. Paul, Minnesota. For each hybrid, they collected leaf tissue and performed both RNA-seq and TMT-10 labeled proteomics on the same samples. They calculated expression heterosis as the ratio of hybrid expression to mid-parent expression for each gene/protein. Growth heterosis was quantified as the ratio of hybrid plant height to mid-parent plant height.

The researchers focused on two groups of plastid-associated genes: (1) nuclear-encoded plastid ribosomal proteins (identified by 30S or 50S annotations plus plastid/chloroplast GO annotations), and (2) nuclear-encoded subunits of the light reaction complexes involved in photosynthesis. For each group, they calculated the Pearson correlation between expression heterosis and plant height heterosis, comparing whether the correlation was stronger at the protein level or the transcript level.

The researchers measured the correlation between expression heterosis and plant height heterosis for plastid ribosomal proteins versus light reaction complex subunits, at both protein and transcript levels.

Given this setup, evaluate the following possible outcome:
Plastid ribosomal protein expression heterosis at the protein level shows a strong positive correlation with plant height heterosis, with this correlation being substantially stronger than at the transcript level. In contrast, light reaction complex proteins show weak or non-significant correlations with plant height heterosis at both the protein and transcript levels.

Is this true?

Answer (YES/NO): NO